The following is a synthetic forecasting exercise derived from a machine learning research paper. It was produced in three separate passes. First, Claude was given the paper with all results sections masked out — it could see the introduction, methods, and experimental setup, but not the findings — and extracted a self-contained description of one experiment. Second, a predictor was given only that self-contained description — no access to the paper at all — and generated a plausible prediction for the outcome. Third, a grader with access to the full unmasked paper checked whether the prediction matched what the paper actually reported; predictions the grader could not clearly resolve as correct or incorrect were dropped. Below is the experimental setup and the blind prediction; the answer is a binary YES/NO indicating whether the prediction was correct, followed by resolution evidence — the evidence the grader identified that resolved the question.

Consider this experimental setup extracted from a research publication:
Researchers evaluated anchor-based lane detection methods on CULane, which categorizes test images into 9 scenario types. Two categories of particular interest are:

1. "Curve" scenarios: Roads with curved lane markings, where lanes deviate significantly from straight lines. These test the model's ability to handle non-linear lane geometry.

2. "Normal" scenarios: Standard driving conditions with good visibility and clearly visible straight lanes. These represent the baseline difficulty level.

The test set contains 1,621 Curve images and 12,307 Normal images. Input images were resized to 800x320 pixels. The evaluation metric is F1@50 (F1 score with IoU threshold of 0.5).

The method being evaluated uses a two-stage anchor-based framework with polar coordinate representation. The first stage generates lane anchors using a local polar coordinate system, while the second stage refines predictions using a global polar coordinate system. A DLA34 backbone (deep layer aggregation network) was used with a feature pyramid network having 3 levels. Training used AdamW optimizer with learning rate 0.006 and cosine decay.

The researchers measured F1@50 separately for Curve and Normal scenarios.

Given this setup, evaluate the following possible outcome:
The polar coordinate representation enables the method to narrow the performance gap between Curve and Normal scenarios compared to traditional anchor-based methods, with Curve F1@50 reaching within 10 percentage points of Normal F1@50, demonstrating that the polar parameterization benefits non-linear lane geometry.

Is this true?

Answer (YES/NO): NO